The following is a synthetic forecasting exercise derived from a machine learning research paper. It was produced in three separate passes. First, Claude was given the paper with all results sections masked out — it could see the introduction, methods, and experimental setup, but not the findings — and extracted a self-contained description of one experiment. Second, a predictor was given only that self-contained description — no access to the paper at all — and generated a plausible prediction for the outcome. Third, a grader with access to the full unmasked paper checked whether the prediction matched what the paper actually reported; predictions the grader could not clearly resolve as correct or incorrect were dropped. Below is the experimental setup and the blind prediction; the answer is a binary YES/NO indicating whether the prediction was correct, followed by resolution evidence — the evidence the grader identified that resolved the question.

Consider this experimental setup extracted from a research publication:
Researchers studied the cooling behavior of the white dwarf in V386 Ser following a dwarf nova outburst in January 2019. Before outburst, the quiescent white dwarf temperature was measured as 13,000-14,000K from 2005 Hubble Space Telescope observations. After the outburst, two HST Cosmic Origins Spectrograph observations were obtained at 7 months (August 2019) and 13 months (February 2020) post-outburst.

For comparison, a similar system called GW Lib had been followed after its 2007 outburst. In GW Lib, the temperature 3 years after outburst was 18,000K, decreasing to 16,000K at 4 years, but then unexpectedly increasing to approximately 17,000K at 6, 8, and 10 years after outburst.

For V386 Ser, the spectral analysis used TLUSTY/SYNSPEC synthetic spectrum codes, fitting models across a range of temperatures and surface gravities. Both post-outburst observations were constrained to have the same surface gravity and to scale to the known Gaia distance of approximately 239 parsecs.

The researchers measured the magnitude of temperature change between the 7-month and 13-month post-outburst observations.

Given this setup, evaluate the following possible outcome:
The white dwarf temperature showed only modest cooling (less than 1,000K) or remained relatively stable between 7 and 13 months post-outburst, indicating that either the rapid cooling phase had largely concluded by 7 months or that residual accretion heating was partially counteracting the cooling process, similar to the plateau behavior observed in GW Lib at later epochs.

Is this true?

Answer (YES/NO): NO